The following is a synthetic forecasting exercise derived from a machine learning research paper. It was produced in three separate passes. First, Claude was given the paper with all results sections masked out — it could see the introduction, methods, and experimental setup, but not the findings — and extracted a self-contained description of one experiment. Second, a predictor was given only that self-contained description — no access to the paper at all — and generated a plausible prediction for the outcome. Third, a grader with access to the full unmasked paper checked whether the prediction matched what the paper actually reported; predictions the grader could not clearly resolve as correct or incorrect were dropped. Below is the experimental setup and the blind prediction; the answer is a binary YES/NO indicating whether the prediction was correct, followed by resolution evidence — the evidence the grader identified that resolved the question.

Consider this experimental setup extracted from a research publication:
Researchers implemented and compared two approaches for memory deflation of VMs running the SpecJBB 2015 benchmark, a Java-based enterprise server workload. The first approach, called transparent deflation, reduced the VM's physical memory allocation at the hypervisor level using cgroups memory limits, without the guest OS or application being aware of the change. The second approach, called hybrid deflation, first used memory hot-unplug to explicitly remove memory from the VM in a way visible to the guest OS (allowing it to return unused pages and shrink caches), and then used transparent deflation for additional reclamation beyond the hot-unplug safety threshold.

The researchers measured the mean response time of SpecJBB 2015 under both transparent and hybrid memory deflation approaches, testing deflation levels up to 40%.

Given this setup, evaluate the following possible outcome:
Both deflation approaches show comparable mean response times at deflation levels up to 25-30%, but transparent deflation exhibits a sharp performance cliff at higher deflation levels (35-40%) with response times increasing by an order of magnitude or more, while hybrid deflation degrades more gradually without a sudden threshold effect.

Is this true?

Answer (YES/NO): NO